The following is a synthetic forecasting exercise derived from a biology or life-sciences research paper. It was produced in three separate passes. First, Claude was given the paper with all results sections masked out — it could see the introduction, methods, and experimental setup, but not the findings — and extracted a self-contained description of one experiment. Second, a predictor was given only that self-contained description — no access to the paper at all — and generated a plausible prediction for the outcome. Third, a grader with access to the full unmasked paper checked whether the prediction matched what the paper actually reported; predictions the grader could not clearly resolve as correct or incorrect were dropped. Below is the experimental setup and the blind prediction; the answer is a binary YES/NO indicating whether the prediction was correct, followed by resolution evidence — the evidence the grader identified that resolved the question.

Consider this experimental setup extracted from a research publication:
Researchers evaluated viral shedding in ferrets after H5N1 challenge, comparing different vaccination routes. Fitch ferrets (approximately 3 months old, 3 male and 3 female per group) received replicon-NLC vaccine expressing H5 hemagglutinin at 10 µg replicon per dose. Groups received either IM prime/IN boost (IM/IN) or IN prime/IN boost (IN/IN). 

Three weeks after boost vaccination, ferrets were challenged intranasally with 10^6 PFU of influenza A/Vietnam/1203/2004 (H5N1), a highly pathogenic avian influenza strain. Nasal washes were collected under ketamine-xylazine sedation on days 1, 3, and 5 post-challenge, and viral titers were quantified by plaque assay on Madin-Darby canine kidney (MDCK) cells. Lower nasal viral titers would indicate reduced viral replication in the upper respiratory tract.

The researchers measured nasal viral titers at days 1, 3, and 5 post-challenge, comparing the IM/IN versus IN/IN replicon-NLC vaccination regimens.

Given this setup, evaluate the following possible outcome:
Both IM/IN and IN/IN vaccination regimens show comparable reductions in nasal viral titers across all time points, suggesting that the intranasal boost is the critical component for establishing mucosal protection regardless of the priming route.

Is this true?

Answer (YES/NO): YES